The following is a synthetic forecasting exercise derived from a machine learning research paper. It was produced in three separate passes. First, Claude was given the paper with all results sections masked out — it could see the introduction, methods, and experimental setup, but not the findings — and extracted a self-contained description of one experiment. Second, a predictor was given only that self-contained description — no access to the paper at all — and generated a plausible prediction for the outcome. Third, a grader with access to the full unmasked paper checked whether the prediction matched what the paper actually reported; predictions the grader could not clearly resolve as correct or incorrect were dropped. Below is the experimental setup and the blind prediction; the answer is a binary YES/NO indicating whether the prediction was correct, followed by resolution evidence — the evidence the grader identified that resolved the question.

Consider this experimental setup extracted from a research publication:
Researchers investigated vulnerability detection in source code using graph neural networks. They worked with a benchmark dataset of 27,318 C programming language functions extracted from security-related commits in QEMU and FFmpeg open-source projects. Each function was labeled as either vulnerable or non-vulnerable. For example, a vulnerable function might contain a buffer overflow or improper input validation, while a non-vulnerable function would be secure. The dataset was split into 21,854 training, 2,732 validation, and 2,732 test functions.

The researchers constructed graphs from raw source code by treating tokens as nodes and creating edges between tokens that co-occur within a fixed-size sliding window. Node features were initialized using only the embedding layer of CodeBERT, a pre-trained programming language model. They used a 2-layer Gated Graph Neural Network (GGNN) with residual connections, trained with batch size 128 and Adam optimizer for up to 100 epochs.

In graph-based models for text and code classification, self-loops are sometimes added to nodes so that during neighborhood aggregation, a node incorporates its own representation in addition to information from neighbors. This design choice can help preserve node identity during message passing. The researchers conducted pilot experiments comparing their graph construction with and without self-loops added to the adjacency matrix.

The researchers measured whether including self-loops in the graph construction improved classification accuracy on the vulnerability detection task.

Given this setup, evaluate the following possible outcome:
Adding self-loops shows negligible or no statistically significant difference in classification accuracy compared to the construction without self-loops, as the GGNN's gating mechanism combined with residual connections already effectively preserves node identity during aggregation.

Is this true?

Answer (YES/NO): YES